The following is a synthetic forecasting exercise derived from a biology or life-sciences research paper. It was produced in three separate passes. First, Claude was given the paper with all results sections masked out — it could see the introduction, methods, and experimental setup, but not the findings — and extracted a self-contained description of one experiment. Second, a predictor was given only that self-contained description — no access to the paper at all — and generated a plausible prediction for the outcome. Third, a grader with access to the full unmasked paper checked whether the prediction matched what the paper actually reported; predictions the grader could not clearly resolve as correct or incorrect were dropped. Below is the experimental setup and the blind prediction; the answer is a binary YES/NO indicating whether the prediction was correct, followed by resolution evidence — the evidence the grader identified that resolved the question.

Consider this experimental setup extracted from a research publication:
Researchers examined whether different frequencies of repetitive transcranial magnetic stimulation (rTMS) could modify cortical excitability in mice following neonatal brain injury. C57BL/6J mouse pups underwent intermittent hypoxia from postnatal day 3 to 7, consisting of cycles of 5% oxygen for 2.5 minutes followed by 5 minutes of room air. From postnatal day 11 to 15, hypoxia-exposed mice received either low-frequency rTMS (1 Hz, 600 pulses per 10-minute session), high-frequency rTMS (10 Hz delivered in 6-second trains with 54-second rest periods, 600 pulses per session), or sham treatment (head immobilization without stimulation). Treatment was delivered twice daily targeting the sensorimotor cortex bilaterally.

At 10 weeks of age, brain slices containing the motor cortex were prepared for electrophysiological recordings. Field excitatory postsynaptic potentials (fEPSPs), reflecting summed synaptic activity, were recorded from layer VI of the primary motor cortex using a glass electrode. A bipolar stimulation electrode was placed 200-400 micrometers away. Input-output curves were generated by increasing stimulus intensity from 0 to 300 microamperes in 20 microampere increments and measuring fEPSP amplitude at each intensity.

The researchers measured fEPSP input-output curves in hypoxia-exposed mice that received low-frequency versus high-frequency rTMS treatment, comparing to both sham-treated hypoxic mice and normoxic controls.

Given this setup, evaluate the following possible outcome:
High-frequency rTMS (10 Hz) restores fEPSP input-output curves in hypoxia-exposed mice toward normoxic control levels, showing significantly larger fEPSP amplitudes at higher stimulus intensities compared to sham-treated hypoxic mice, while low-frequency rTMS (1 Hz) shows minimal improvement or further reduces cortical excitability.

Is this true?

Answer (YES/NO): NO